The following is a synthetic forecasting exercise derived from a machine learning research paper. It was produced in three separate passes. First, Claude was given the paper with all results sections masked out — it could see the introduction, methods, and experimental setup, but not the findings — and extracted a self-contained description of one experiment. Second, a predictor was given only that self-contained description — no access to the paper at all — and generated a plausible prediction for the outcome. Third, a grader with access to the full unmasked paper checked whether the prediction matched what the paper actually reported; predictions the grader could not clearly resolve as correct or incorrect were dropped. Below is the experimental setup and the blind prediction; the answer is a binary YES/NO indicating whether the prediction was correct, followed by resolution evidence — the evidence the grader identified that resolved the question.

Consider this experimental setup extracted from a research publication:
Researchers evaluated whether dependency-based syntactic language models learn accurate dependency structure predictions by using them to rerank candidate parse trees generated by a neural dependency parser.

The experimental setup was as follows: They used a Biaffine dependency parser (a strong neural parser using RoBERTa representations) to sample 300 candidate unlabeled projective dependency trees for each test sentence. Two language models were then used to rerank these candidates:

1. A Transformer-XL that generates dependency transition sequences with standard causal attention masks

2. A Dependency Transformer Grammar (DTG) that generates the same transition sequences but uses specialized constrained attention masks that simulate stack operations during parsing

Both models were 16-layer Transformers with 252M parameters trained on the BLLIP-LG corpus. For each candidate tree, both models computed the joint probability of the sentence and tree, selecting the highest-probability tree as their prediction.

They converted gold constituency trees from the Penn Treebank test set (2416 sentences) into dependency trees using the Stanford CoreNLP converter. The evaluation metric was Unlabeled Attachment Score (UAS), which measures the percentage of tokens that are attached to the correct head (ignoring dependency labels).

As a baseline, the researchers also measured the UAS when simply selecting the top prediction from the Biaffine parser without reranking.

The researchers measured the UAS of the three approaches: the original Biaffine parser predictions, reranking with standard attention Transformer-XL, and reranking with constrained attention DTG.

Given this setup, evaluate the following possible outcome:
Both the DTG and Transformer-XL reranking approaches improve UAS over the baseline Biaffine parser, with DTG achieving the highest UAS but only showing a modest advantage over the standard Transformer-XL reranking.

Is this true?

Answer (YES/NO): NO